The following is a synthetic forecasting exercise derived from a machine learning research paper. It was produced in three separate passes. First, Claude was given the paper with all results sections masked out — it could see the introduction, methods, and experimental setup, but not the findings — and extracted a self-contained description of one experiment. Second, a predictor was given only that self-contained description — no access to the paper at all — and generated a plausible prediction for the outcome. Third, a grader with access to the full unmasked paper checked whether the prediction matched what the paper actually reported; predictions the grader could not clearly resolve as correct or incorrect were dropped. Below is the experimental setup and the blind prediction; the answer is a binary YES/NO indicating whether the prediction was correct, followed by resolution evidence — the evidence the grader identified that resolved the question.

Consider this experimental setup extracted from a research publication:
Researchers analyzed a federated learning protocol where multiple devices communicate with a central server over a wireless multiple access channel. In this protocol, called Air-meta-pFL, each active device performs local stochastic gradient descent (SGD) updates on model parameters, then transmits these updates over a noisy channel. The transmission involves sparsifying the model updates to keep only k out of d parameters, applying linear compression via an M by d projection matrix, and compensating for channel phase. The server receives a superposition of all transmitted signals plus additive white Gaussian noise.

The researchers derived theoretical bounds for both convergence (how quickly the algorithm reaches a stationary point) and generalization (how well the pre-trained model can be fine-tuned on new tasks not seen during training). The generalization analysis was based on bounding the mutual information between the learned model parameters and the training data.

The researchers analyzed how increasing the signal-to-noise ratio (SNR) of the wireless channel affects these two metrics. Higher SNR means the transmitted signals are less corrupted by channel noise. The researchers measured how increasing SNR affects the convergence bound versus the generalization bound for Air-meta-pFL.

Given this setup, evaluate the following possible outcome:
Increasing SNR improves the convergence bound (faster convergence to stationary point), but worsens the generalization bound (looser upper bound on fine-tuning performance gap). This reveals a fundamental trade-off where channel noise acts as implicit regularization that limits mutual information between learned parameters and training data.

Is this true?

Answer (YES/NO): YES